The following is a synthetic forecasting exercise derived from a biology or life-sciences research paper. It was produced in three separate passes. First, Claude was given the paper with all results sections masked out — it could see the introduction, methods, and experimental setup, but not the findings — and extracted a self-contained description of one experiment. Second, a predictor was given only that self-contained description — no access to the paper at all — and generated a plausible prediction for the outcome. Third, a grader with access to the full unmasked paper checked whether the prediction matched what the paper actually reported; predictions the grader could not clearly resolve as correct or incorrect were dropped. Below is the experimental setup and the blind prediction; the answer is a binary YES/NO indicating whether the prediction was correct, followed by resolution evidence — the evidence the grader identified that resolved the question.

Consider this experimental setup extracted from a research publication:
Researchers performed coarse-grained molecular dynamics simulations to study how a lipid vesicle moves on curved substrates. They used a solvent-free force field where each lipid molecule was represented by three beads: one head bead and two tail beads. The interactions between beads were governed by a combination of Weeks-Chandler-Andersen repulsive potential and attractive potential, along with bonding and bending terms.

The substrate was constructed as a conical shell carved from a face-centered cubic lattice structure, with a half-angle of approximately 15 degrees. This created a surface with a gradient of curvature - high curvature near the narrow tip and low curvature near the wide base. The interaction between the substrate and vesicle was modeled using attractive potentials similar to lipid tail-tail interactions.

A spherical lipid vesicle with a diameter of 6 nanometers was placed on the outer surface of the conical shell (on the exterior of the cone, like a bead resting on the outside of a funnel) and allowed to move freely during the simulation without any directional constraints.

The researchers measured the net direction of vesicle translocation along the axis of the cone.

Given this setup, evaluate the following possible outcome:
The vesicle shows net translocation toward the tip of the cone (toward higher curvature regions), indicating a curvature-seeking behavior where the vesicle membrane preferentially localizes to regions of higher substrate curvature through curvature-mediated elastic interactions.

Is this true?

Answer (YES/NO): NO